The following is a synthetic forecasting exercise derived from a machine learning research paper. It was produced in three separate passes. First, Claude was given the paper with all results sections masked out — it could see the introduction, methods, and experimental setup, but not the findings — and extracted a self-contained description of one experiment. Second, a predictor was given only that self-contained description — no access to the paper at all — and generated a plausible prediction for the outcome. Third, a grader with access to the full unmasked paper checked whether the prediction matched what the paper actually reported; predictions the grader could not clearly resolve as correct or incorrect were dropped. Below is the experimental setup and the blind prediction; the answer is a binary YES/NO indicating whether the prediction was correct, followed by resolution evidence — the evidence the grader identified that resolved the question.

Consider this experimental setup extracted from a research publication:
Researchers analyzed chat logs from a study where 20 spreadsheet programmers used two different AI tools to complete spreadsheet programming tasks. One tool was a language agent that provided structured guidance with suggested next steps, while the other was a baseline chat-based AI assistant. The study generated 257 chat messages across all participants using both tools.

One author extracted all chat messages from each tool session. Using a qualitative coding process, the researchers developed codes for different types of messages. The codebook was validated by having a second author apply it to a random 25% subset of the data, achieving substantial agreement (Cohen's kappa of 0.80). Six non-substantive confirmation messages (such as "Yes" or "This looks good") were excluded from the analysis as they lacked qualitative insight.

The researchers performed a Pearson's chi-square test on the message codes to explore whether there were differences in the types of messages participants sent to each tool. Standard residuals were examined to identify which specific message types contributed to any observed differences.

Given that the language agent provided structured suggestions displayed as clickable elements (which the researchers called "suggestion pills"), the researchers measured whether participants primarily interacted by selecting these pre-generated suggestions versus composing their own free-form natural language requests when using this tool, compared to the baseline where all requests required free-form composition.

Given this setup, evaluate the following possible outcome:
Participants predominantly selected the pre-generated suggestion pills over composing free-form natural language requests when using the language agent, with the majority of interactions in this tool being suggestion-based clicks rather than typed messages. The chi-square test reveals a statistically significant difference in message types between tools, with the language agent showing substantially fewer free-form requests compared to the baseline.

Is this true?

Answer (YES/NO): NO